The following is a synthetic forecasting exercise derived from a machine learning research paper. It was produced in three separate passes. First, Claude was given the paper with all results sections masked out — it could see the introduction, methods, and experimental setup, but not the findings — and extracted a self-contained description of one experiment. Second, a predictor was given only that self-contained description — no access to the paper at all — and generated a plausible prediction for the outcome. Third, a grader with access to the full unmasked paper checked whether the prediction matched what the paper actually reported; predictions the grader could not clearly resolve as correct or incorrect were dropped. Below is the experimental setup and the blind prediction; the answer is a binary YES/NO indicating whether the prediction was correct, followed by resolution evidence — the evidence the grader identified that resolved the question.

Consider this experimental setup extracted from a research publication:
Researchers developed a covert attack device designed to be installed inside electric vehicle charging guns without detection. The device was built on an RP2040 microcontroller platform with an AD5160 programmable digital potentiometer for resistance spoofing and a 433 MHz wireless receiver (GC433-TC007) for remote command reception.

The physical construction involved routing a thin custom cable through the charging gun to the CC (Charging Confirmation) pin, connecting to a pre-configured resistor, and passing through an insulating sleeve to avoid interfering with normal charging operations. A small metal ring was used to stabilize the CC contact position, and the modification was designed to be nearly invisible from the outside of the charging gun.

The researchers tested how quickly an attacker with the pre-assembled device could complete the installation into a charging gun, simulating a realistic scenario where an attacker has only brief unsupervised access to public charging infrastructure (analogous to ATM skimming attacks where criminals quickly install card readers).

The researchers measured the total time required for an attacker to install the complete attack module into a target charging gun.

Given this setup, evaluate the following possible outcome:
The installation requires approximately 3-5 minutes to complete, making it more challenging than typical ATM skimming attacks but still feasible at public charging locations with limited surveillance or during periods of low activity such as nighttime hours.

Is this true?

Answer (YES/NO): NO